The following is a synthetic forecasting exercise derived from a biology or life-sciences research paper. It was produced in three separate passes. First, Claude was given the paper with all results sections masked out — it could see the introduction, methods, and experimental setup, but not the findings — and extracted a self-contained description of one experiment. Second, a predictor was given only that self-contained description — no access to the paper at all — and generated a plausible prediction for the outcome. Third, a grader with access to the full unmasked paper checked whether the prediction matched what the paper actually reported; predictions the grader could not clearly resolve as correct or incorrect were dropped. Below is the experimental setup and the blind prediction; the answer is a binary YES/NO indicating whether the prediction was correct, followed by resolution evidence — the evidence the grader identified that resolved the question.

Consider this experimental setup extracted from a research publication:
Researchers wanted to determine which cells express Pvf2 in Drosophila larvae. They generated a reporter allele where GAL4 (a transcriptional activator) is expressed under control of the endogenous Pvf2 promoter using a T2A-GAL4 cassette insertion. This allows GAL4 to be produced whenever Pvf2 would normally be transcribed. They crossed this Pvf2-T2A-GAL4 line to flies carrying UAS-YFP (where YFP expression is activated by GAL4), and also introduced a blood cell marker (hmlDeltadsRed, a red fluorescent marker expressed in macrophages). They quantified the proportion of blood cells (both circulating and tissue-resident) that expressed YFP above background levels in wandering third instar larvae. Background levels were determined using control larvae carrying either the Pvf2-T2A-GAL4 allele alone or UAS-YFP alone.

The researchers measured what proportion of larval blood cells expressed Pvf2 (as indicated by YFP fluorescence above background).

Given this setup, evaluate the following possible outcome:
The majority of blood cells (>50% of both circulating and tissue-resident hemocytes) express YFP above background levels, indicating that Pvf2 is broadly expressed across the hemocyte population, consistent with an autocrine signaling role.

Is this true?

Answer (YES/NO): NO